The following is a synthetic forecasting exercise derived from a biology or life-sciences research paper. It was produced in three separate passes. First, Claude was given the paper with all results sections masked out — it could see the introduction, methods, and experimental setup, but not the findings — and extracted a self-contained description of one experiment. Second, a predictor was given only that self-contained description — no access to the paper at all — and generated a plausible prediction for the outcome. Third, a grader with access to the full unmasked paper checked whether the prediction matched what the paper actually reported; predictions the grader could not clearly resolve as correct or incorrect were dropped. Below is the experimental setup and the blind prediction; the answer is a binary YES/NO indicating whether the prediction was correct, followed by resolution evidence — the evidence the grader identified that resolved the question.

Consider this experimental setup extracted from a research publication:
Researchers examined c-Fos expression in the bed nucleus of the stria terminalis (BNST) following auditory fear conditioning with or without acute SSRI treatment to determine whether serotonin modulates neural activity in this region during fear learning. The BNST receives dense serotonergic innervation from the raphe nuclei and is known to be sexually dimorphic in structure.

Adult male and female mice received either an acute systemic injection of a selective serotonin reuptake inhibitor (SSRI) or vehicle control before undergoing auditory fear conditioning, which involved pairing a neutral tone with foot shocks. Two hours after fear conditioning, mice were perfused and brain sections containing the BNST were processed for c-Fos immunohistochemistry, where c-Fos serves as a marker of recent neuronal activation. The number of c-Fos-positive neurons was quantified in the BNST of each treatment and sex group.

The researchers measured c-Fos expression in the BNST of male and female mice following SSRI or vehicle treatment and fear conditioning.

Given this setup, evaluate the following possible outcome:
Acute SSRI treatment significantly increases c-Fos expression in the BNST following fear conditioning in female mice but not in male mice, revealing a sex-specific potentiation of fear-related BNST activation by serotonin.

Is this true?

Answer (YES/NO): YES